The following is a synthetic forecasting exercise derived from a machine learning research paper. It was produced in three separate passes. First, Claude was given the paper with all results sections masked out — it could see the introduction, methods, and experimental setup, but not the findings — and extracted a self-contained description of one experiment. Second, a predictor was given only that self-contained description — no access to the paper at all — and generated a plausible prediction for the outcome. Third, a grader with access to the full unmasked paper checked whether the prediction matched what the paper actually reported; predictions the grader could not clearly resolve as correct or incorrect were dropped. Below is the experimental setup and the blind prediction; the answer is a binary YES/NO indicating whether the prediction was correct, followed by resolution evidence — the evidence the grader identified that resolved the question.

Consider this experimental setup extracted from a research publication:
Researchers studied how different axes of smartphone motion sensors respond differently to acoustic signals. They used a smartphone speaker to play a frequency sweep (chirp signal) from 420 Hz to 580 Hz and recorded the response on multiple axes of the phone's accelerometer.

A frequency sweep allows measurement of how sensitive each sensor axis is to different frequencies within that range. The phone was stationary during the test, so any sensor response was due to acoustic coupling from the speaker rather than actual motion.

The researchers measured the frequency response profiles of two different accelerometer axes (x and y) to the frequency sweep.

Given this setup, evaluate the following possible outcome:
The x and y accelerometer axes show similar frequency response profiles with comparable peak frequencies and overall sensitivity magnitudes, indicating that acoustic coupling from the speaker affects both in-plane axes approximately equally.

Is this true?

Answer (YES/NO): NO